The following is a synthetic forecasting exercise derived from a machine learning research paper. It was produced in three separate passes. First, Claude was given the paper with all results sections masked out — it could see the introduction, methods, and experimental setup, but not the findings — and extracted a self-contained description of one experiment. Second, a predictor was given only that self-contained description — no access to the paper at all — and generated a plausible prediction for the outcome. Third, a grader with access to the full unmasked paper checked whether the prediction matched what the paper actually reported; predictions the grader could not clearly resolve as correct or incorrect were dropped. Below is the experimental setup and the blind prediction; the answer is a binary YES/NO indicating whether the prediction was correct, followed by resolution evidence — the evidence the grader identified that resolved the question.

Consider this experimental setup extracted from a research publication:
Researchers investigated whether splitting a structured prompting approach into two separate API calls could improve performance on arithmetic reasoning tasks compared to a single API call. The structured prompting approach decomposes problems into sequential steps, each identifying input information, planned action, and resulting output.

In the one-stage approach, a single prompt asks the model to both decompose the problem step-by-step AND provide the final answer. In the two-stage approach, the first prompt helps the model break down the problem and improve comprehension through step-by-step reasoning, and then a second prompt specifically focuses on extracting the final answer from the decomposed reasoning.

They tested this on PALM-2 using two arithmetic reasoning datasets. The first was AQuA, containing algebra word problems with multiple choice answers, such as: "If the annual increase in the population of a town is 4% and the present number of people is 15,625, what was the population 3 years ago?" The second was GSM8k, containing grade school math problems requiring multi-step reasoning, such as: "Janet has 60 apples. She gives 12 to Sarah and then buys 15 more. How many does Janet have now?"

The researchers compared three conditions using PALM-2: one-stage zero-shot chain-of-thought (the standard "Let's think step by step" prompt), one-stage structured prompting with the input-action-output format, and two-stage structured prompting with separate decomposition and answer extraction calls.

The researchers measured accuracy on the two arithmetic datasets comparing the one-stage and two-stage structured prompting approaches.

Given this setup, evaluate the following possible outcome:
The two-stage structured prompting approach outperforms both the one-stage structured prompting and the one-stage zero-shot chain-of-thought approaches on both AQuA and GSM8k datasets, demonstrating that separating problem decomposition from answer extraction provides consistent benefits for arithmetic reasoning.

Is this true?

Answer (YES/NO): YES